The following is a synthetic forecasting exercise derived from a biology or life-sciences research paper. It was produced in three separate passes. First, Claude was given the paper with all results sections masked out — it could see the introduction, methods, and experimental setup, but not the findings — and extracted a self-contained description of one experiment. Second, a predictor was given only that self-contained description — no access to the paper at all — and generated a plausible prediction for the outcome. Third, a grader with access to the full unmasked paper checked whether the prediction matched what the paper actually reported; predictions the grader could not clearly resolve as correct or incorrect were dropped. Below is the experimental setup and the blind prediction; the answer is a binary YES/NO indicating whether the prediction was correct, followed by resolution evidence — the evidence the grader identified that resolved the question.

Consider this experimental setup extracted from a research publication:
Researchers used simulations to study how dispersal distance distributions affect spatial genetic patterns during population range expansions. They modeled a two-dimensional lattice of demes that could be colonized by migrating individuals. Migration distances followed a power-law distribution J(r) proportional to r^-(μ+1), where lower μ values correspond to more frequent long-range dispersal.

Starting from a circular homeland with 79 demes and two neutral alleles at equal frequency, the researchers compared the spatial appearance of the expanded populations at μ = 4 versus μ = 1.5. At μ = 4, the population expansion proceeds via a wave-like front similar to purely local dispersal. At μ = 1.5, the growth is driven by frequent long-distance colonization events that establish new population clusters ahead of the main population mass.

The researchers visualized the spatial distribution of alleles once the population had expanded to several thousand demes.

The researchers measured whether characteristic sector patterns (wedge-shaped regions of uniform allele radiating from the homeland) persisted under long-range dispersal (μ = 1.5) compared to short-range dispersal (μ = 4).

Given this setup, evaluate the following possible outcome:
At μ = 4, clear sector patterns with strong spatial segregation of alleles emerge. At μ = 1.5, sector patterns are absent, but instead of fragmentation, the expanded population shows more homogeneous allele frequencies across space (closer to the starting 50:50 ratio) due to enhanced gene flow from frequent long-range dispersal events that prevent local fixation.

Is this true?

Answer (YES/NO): NO